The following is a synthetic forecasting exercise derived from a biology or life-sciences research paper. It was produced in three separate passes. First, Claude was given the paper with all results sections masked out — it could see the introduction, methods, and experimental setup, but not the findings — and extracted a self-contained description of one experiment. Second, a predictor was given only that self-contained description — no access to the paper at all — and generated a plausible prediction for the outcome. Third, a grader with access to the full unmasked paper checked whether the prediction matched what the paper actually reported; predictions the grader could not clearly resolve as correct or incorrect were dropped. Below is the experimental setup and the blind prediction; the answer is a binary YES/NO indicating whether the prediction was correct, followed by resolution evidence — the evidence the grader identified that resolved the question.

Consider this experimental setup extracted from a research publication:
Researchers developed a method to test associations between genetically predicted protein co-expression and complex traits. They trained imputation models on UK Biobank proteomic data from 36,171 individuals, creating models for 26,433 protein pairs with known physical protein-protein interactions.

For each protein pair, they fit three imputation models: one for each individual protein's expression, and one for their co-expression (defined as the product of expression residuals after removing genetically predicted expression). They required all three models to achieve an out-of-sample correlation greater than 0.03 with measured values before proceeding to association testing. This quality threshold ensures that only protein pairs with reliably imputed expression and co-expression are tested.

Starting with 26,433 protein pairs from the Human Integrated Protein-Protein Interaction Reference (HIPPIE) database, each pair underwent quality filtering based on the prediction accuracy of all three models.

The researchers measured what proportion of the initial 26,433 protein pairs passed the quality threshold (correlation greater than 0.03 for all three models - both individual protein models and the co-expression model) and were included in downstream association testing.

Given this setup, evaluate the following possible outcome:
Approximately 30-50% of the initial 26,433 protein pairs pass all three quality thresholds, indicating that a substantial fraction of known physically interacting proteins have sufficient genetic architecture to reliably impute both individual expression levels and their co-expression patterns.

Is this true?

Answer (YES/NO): NO